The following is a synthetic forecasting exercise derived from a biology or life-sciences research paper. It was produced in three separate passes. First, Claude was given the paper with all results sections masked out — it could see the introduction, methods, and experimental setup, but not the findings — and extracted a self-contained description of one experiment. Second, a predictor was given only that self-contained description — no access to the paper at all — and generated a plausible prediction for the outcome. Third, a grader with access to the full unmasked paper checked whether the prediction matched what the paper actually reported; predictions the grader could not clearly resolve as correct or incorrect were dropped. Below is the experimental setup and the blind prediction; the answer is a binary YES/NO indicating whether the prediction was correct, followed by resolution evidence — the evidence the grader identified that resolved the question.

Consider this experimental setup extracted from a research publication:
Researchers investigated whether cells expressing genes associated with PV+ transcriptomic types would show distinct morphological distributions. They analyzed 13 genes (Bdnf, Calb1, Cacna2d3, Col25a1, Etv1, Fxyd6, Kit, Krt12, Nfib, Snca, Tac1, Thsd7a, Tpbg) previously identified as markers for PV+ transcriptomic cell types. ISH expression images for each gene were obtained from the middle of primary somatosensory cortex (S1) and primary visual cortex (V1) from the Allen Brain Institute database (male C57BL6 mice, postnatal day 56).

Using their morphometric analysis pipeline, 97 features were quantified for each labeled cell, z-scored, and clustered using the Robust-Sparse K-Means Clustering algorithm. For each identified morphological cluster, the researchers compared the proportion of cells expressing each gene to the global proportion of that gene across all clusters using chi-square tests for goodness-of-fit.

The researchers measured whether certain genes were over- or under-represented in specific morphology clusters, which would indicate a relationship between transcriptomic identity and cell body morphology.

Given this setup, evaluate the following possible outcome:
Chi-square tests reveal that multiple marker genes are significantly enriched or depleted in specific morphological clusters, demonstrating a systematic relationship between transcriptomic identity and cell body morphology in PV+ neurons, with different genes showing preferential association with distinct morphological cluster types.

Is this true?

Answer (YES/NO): YES